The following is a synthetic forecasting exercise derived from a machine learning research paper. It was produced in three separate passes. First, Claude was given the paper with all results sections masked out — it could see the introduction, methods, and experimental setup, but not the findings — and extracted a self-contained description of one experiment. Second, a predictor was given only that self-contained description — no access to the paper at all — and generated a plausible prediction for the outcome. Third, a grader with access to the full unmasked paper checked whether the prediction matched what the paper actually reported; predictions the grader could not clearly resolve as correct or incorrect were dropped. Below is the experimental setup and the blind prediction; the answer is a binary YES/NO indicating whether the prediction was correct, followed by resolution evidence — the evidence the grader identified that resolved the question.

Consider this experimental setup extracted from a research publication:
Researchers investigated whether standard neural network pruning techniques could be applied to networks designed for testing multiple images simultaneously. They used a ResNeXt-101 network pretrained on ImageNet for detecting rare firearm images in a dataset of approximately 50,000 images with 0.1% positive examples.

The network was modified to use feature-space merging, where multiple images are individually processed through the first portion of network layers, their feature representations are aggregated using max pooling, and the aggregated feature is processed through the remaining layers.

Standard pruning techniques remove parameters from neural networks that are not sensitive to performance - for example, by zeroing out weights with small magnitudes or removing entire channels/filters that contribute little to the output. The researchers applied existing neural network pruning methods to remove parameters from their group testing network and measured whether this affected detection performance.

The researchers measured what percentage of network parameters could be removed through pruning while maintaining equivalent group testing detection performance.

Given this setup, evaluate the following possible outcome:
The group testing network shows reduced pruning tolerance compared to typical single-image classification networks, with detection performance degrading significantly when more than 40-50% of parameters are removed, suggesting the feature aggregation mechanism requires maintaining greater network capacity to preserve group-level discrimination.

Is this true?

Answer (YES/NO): NO